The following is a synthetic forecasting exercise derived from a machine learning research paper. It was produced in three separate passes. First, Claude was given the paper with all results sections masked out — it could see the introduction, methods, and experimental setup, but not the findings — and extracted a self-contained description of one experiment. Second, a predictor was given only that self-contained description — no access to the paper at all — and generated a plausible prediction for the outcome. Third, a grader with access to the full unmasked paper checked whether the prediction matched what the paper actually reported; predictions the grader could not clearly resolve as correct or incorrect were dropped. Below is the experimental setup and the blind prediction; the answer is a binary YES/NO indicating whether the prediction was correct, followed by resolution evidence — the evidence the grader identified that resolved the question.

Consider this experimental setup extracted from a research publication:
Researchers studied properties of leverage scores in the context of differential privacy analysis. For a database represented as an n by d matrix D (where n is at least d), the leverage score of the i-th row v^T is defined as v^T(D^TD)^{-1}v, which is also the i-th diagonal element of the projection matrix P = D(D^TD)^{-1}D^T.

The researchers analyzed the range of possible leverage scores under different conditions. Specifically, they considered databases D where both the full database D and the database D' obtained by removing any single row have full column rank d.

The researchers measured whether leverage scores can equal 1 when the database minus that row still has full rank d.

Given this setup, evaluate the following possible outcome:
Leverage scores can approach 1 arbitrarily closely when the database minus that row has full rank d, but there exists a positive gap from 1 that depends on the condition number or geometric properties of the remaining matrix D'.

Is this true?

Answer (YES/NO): NO